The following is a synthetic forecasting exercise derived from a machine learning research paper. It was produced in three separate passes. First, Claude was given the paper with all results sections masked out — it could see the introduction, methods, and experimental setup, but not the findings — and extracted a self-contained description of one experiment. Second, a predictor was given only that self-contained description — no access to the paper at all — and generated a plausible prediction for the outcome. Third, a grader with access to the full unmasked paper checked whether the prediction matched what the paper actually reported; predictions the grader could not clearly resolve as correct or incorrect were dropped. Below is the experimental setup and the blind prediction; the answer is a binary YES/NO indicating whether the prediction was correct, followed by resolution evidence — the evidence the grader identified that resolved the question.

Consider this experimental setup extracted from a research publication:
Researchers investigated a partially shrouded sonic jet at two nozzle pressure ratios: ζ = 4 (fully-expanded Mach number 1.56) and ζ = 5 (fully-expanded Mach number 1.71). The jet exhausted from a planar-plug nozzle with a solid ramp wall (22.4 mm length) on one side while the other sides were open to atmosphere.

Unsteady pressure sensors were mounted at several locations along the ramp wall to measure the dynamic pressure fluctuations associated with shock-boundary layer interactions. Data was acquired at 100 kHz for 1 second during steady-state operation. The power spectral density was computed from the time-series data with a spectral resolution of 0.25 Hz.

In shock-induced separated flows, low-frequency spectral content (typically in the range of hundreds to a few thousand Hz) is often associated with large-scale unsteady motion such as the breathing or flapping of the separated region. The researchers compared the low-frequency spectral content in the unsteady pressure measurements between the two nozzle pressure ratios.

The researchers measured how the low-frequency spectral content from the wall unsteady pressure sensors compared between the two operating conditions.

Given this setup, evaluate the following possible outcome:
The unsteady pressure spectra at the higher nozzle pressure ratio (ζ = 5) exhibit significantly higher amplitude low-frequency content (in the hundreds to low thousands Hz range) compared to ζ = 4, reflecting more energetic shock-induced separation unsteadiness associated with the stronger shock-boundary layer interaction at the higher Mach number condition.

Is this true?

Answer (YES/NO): YES